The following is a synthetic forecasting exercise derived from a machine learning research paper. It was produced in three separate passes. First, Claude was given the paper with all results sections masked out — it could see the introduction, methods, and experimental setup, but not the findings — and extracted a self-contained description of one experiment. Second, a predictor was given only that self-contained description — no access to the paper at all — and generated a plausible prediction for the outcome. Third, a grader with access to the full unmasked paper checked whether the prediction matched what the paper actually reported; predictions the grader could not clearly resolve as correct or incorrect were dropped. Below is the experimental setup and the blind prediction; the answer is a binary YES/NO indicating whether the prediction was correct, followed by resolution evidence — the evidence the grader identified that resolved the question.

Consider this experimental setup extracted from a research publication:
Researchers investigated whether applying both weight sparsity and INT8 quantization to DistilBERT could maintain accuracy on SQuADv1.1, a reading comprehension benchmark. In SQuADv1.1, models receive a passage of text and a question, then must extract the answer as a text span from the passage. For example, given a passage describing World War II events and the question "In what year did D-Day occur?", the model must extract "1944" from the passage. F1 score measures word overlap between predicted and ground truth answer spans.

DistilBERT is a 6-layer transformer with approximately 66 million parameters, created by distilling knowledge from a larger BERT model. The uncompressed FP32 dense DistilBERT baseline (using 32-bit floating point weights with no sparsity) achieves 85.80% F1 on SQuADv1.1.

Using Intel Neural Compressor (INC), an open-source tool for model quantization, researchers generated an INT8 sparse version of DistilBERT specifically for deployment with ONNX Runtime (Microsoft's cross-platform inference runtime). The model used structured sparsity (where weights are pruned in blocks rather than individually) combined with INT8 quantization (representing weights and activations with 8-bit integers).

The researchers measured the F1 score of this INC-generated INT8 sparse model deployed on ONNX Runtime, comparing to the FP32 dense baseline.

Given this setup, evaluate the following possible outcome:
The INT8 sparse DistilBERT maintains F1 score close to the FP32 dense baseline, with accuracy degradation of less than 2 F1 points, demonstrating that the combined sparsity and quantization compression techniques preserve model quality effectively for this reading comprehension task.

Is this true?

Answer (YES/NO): YES